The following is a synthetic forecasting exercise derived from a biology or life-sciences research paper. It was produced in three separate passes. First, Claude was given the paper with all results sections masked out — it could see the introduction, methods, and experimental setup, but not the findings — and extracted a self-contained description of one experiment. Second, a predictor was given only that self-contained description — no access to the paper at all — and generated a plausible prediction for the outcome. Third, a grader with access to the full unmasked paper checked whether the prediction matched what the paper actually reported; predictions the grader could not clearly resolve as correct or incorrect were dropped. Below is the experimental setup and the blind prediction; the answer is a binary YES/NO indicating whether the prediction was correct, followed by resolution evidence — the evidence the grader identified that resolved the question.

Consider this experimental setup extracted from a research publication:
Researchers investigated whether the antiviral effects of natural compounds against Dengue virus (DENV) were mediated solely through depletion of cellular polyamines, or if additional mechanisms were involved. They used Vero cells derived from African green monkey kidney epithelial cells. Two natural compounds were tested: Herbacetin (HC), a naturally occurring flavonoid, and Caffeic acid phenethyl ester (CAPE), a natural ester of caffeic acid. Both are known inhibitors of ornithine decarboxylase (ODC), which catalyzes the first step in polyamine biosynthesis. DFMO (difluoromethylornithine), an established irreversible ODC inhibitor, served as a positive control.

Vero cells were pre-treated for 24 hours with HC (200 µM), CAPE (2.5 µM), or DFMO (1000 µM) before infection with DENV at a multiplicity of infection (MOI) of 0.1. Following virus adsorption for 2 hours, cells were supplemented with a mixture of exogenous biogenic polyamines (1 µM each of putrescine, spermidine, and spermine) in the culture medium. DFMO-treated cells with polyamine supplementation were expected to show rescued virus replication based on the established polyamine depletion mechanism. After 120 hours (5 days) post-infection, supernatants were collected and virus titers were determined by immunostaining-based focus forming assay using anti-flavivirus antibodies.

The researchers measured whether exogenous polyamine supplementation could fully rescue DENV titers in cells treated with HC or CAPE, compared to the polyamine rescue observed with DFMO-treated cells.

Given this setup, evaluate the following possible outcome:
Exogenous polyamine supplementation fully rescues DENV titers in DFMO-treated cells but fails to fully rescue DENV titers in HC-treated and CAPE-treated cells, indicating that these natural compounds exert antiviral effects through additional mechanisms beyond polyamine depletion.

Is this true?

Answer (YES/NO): YES